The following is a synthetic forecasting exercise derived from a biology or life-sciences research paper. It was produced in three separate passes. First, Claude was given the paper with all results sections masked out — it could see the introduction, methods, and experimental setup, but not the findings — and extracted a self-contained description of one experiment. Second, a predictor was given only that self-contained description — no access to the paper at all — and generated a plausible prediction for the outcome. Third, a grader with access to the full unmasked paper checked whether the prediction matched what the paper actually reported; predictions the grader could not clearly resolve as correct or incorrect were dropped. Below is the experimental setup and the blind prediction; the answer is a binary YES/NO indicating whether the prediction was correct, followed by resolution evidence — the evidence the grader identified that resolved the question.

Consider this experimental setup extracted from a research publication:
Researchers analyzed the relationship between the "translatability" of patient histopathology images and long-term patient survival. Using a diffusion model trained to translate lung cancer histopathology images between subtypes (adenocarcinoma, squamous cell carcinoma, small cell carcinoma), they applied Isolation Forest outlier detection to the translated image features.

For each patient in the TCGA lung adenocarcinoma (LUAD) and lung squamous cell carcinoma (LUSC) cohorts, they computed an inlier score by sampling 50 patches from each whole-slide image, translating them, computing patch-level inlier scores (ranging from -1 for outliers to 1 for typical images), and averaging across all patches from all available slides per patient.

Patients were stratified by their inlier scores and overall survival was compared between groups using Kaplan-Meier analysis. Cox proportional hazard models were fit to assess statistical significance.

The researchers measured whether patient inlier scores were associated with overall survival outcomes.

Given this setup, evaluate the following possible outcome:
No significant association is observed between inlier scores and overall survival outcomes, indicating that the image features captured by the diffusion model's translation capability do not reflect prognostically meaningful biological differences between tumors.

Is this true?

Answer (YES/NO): NO